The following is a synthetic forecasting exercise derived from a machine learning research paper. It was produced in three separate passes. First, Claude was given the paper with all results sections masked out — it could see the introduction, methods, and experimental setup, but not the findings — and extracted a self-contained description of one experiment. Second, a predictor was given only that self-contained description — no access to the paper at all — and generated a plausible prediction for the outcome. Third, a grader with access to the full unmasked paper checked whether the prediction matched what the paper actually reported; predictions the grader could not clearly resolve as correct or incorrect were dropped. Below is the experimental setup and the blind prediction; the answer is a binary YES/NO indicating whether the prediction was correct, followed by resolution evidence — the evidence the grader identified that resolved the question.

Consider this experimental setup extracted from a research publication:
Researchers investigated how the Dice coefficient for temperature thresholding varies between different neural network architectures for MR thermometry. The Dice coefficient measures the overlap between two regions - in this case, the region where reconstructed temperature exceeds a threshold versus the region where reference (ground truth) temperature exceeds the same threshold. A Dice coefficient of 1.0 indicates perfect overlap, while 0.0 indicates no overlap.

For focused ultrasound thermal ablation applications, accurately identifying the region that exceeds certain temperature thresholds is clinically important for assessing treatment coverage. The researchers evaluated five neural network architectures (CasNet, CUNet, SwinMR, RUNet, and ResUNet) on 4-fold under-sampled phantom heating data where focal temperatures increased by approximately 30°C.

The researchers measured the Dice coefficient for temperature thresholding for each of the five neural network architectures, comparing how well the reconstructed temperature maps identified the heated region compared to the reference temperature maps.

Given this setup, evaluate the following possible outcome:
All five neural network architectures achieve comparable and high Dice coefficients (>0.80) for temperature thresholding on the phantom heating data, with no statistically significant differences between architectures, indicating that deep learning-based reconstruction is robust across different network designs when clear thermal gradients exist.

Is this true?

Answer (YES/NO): NO